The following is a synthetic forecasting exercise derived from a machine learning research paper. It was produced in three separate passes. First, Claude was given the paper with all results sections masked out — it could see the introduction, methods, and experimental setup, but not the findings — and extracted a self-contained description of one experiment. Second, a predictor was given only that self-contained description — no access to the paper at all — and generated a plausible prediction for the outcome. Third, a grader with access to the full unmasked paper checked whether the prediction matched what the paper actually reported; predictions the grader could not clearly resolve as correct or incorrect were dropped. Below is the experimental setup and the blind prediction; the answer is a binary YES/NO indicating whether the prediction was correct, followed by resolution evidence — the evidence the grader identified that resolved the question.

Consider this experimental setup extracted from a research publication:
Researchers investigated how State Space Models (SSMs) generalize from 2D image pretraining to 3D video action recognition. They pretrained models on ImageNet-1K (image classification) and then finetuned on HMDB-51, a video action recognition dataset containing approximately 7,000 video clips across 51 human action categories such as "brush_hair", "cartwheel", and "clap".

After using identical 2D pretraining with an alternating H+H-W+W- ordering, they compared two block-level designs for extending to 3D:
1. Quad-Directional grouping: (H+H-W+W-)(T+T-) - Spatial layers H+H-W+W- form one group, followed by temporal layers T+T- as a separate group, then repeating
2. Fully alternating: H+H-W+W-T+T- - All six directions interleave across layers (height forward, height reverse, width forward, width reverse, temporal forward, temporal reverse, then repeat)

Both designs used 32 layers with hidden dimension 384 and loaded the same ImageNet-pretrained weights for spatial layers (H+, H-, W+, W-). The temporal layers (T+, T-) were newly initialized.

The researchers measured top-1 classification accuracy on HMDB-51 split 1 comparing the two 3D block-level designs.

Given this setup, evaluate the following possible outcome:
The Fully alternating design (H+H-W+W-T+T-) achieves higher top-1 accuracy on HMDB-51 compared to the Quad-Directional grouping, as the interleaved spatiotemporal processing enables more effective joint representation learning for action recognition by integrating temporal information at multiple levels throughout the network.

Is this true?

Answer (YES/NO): YES